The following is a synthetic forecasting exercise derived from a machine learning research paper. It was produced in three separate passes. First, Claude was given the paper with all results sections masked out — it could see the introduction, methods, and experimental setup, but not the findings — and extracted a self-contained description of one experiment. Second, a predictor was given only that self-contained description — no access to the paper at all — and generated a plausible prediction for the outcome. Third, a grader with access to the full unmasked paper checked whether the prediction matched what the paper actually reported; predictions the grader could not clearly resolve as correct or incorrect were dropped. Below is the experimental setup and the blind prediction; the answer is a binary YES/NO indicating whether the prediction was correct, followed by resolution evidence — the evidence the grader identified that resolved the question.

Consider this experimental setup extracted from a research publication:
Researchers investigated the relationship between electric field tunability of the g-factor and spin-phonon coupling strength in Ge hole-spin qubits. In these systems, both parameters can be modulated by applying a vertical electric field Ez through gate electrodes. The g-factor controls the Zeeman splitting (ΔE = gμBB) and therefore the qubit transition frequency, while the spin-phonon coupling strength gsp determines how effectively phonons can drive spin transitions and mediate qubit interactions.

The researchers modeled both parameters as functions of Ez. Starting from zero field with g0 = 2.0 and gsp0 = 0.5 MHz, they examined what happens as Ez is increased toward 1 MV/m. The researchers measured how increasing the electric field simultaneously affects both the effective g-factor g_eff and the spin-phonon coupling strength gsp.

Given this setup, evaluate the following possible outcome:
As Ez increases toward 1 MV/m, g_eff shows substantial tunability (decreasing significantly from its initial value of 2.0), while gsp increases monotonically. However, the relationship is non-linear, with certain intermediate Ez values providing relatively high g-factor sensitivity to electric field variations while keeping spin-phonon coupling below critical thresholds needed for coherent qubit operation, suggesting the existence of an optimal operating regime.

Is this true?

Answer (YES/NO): NO